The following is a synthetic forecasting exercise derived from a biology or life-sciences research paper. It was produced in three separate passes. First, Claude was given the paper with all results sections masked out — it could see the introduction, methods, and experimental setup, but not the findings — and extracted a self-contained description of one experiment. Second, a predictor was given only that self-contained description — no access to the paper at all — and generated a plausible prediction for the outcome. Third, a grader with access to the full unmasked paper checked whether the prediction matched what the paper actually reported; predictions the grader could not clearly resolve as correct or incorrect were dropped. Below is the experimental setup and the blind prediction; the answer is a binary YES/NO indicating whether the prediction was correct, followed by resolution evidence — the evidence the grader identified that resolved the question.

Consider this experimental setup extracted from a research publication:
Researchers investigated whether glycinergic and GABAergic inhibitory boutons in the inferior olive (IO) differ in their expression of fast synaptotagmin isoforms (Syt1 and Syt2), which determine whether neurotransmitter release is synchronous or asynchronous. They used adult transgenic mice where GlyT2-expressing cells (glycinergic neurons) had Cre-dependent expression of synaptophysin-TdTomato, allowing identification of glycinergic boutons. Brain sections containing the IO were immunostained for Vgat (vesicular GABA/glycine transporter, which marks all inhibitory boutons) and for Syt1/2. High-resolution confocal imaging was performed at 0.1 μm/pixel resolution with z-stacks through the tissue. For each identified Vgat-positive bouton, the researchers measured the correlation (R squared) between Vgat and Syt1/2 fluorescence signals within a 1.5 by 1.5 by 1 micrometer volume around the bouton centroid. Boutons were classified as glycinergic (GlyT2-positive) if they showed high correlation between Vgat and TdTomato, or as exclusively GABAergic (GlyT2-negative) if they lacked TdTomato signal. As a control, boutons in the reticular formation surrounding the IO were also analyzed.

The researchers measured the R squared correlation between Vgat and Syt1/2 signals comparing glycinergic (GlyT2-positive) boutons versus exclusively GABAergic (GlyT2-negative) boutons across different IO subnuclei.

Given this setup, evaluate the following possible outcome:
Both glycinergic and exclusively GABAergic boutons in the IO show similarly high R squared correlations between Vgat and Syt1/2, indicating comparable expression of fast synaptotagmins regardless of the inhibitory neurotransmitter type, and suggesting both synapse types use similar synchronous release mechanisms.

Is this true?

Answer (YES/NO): NO